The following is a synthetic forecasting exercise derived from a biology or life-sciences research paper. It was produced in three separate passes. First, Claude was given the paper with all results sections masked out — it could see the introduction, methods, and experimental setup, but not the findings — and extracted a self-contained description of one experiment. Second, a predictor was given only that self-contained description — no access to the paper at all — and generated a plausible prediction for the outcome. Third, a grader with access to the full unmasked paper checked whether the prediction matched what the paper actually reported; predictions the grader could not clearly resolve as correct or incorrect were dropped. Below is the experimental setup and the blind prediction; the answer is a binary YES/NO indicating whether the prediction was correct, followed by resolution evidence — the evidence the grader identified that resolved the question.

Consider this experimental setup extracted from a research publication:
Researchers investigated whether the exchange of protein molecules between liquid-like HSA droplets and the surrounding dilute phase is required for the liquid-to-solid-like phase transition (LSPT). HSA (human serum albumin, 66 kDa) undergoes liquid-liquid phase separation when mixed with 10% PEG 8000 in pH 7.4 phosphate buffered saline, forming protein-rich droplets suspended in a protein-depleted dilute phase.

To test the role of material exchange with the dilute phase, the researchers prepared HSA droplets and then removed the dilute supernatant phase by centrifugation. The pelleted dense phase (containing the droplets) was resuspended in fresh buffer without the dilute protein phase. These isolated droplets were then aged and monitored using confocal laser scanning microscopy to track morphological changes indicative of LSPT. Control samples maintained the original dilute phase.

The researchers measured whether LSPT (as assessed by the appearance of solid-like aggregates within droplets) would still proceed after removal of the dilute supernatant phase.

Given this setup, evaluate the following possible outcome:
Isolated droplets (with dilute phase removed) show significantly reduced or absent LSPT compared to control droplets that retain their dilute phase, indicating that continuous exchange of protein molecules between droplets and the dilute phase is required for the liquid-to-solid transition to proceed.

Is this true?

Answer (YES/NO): NO